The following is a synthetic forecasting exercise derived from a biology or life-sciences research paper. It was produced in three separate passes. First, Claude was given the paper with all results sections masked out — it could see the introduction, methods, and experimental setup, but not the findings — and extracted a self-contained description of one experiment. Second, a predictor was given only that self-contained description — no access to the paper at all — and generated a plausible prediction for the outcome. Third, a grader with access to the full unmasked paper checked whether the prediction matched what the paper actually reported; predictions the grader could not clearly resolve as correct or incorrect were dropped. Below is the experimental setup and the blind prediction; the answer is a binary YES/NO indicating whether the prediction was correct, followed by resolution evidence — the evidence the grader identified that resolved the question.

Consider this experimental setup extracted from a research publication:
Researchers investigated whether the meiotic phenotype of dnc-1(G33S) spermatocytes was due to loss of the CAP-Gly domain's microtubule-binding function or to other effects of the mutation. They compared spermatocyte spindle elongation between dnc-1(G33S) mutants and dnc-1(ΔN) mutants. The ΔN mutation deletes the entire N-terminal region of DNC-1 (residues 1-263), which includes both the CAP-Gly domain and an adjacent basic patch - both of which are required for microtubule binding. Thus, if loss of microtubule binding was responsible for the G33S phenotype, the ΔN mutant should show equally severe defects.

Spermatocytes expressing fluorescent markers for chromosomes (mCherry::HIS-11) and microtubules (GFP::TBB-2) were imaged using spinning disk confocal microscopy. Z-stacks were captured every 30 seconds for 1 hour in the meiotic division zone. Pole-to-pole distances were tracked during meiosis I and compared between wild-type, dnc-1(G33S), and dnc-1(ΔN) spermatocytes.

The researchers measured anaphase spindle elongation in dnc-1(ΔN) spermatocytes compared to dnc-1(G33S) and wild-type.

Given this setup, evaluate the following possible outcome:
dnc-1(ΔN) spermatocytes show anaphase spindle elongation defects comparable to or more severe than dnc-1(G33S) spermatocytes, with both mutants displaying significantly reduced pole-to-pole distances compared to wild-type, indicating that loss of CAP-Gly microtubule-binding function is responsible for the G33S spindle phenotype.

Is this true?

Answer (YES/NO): NO